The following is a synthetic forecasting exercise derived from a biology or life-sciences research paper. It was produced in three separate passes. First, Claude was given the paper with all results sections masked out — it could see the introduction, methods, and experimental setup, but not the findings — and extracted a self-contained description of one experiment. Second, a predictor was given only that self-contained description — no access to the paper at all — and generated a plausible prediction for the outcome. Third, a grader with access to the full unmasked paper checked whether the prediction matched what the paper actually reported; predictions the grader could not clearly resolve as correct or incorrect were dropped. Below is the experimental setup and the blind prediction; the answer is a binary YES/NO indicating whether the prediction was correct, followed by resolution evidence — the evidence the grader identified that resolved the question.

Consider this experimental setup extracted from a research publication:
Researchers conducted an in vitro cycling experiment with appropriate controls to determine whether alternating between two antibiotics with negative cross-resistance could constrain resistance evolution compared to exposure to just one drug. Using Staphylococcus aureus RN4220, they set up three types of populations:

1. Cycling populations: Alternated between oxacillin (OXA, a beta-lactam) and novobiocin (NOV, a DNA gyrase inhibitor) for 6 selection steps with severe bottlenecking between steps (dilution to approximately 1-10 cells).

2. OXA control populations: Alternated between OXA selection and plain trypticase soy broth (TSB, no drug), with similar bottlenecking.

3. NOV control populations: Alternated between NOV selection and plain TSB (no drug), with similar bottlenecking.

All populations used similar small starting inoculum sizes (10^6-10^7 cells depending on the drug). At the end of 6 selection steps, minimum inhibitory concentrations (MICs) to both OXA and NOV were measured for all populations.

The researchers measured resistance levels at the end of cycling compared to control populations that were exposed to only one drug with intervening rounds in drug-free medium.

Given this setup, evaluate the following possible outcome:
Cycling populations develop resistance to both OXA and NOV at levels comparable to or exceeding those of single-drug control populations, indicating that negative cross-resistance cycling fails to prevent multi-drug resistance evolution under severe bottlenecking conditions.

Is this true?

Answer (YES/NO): YES